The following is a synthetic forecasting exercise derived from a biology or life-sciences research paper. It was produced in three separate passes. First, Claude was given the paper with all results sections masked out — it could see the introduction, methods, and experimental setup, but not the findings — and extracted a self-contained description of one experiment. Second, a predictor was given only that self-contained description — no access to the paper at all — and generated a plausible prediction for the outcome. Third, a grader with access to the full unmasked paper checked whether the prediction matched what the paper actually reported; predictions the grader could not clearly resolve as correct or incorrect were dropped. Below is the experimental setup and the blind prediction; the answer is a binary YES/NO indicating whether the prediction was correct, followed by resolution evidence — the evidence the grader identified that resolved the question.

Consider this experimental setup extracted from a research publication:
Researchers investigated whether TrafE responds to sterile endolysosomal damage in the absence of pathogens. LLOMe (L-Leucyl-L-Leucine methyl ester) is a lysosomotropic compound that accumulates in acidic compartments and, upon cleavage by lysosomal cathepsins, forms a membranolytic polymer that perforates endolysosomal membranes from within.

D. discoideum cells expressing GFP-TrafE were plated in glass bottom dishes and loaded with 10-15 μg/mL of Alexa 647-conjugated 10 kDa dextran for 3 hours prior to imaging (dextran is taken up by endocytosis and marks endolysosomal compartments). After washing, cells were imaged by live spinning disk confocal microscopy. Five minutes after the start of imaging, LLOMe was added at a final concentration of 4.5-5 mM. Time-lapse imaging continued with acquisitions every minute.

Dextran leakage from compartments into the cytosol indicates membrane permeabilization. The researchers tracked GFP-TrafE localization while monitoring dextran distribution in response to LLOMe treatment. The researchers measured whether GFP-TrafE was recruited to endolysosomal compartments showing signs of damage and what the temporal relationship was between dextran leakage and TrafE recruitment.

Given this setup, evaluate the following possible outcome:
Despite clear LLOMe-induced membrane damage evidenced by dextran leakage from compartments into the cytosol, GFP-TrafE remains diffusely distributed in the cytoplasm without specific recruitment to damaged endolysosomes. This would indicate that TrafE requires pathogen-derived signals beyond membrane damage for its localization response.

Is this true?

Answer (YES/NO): NO